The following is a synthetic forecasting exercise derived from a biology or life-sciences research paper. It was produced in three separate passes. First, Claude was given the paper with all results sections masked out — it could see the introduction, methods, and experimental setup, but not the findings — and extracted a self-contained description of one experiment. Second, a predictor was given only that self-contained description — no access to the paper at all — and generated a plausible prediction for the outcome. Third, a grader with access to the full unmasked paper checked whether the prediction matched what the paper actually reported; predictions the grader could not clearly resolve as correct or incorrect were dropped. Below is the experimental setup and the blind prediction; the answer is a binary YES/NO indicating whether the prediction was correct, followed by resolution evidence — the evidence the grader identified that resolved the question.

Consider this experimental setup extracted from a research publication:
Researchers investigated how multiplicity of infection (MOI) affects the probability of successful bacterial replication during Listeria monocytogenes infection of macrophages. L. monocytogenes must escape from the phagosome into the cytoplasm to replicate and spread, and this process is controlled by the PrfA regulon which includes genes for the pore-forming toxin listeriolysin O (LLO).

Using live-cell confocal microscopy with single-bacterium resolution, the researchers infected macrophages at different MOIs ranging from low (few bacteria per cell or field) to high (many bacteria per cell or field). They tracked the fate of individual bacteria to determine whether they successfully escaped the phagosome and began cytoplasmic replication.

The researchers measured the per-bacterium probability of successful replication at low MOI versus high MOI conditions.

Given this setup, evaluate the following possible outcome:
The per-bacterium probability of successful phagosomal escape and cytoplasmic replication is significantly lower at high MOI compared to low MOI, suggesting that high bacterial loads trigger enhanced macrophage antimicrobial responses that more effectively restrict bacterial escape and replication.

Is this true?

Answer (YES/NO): NO